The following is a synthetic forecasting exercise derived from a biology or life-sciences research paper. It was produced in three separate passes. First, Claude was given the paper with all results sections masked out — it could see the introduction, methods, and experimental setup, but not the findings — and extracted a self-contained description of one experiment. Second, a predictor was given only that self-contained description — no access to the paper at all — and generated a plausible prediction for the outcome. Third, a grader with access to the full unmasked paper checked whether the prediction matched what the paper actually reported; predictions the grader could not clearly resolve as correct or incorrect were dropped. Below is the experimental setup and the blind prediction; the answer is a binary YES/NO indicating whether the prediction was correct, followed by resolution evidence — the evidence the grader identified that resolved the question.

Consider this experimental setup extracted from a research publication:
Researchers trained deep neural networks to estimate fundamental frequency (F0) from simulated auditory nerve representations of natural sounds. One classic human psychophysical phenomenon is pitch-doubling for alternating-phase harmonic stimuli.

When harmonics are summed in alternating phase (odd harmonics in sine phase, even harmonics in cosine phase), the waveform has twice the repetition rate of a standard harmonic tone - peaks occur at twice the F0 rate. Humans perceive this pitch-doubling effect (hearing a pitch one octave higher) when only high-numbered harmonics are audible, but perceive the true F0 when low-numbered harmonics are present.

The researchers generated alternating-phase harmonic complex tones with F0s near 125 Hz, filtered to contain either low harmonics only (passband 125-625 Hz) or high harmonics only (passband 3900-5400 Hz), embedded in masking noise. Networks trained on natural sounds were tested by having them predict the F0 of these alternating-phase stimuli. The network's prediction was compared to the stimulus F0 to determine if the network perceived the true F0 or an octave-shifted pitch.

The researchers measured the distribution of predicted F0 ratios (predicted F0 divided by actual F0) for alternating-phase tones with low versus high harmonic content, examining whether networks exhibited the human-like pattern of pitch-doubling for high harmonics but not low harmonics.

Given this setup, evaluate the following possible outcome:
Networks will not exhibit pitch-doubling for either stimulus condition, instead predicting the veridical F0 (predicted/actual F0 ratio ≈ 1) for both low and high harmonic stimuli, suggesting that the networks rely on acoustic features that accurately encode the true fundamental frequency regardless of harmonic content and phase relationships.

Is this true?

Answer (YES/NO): NO